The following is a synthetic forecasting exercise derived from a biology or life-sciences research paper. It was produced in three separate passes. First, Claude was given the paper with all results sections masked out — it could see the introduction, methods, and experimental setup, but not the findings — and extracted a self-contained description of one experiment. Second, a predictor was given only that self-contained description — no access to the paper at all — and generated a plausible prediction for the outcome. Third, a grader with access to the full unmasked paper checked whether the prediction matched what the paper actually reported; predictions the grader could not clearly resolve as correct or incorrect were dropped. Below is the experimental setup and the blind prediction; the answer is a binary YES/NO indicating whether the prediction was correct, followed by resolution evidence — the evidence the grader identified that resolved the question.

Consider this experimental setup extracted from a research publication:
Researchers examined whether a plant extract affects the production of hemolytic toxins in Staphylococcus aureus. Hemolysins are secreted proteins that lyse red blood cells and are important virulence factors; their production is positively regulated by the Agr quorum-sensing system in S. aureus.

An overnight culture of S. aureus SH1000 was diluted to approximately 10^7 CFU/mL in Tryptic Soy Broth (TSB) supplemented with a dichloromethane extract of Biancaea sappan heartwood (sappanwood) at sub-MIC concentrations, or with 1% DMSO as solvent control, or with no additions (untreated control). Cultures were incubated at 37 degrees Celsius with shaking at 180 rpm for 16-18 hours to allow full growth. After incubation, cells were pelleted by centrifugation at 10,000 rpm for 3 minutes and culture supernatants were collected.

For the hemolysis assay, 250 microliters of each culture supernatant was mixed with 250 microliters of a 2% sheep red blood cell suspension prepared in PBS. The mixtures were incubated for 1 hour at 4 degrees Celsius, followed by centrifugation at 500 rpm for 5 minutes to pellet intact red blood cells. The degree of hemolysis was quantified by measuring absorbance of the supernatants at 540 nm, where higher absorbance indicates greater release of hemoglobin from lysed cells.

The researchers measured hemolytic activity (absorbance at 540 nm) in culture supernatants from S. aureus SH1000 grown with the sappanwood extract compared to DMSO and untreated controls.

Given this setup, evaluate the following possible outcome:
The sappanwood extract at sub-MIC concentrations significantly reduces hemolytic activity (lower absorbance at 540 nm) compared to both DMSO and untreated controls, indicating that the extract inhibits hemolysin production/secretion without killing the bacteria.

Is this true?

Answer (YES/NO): YES